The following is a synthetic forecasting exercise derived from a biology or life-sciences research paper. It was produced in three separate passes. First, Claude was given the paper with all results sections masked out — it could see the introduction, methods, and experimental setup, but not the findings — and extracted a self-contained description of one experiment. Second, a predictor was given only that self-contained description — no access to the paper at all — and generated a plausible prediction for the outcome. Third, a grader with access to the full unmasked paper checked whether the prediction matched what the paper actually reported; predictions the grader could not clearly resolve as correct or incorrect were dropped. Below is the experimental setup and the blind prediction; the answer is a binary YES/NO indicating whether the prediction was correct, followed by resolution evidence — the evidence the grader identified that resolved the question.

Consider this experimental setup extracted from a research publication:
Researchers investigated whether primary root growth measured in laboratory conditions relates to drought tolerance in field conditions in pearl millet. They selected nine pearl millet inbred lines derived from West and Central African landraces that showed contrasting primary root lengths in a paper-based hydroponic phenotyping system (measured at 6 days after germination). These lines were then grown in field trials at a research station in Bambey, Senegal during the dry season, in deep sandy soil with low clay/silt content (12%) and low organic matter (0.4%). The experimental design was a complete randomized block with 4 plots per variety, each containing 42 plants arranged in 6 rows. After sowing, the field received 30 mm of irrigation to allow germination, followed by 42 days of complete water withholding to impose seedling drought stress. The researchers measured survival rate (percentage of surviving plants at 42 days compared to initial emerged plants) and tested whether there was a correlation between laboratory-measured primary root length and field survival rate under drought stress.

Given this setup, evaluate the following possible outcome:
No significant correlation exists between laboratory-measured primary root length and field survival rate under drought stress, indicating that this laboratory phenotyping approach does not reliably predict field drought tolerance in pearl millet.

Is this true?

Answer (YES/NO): NO